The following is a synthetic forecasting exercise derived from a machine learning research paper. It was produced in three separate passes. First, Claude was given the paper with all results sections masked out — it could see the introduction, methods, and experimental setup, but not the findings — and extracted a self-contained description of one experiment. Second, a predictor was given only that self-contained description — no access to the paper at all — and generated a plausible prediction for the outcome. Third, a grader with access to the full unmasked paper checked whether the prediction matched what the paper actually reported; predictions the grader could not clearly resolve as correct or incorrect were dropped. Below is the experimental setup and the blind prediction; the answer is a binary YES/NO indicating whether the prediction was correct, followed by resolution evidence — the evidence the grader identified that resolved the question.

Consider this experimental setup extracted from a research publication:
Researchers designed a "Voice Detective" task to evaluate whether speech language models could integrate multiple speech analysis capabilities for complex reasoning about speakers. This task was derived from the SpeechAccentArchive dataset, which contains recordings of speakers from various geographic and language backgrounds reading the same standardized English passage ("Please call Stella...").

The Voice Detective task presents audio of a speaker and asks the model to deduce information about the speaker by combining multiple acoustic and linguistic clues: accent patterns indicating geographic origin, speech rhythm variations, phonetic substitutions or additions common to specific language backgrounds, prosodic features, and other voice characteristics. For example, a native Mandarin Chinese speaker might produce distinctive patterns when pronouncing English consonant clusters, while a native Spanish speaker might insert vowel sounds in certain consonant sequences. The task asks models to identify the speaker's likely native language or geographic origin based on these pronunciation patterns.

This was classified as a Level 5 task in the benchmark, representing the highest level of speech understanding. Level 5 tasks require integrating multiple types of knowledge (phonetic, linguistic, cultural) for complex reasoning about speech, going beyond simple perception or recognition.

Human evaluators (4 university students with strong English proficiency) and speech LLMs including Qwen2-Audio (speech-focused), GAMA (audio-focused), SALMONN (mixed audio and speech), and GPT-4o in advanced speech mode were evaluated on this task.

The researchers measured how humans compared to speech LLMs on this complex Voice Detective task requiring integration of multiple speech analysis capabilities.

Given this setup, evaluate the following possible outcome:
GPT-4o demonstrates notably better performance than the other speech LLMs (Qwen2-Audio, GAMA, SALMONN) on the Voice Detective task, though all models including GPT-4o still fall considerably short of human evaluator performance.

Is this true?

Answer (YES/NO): NO